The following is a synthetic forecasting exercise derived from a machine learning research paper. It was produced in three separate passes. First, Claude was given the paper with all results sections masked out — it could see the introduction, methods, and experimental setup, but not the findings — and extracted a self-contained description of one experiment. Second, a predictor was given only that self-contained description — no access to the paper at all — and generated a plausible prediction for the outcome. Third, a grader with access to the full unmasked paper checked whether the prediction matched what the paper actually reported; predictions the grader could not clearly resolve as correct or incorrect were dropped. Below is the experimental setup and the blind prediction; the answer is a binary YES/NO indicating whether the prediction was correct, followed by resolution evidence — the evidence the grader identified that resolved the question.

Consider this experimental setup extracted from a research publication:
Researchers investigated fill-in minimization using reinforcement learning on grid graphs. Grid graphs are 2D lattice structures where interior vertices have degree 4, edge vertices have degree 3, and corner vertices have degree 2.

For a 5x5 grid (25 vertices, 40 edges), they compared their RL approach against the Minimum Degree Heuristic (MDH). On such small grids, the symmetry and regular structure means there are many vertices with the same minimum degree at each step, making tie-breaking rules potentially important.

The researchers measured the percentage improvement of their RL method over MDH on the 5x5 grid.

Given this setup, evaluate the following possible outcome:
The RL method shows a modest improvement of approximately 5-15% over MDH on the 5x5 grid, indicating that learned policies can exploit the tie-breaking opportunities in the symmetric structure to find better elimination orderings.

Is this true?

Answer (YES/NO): NO